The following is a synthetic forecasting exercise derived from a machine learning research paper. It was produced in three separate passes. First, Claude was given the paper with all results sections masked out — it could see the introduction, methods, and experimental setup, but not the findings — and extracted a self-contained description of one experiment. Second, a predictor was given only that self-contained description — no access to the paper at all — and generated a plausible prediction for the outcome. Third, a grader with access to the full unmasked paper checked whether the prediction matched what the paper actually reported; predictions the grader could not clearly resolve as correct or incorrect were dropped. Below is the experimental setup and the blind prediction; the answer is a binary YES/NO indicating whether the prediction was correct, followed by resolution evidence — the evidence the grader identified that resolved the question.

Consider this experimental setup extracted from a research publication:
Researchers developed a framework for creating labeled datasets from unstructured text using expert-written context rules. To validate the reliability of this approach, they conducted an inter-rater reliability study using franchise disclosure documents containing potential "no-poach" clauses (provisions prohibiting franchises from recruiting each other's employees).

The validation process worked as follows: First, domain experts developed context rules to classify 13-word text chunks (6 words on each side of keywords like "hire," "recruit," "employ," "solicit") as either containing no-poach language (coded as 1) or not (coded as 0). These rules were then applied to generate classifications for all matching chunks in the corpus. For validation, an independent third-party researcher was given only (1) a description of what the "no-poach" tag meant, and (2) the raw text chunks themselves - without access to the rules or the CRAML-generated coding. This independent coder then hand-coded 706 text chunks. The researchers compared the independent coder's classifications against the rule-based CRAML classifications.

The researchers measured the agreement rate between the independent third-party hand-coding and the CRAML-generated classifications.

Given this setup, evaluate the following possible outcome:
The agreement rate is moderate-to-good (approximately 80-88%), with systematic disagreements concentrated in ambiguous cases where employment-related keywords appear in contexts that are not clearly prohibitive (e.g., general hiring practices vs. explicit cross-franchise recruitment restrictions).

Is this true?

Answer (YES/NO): NO